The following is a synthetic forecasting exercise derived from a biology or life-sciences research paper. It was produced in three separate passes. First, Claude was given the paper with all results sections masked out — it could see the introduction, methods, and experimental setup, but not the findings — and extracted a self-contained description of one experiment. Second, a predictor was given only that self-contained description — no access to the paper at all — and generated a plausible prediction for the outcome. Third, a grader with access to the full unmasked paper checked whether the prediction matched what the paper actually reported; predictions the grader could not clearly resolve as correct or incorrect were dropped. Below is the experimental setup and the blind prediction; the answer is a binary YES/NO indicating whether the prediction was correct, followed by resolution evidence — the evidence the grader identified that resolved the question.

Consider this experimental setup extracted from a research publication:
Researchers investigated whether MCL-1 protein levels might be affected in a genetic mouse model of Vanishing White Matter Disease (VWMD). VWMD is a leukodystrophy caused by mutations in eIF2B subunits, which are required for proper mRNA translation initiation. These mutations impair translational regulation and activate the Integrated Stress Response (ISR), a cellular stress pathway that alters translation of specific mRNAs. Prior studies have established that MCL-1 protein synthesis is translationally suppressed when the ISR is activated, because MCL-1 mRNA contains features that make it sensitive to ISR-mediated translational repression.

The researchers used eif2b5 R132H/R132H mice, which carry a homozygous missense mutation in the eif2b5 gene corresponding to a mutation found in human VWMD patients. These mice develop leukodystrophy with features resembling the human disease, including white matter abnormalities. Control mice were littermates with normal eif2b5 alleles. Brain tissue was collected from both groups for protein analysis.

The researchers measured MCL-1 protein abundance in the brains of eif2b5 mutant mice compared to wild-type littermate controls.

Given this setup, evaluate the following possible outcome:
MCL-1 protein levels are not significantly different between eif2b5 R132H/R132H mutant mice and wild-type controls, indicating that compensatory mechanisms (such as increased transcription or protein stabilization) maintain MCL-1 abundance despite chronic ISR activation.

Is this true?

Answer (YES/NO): NO